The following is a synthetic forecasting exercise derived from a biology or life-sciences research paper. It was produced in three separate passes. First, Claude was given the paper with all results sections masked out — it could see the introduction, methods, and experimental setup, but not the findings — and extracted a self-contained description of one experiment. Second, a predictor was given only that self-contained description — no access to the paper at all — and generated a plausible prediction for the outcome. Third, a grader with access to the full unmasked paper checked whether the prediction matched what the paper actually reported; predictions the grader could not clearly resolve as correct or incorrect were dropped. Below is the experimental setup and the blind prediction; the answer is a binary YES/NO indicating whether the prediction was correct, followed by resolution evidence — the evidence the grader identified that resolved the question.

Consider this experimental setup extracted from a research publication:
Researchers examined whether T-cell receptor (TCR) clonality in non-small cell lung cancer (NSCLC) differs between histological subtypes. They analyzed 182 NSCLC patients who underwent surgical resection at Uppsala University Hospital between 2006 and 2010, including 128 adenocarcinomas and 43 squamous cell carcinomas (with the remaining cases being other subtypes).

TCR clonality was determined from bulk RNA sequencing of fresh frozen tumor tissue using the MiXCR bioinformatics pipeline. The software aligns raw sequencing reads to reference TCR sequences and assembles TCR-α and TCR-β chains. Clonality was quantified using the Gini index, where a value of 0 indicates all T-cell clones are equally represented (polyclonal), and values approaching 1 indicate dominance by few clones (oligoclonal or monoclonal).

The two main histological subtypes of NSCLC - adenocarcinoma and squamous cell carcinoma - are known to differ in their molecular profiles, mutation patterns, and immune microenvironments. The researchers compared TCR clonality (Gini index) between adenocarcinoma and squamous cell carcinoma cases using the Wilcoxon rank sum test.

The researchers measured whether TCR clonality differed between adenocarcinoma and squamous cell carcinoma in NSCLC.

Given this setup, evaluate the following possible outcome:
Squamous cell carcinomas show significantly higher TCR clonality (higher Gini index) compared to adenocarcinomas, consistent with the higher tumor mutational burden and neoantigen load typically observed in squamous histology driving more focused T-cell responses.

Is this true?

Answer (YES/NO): NO